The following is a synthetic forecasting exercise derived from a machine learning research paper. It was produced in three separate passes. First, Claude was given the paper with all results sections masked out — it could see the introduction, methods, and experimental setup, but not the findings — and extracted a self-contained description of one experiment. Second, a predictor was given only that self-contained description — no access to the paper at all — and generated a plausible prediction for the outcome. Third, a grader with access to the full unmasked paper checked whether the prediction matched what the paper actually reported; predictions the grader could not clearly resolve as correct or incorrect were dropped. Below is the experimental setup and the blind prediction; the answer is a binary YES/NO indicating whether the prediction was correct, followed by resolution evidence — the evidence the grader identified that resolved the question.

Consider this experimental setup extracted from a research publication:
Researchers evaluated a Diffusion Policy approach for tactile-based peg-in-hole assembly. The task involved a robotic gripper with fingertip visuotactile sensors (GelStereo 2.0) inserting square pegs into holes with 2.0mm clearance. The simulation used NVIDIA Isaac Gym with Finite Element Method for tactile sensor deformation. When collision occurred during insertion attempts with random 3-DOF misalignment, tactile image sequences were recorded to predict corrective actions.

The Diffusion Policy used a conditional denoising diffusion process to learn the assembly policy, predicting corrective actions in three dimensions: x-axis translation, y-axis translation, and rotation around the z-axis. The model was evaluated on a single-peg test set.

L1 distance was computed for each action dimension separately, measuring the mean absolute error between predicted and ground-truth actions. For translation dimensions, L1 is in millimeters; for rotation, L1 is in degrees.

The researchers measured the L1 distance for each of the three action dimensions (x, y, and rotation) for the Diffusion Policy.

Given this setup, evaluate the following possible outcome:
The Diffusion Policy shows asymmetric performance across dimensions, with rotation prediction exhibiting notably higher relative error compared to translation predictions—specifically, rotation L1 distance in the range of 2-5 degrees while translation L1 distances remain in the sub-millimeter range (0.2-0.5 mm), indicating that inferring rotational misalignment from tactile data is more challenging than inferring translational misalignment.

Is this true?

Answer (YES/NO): NO